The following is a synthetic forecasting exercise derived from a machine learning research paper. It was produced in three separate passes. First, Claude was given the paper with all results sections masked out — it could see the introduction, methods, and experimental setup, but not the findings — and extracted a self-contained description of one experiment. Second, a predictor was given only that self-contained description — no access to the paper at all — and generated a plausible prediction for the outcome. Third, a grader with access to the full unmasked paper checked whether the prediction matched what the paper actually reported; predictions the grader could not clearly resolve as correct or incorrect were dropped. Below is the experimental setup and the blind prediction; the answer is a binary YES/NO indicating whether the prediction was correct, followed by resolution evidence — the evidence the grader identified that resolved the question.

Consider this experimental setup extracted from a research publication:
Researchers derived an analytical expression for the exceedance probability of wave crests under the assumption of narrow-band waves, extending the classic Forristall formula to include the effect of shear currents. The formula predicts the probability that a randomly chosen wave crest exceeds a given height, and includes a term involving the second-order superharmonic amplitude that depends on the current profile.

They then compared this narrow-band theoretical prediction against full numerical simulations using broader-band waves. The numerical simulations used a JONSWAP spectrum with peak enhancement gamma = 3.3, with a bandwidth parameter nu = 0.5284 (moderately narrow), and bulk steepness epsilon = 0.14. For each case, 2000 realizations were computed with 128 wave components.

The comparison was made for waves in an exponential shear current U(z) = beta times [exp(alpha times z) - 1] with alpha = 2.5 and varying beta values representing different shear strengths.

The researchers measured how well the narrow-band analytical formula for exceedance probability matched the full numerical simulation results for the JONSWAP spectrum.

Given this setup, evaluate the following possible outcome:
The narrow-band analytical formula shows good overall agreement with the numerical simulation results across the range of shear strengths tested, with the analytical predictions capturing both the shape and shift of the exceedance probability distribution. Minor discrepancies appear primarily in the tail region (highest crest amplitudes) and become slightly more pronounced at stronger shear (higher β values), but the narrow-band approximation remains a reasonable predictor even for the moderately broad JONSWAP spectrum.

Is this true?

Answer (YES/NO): NO